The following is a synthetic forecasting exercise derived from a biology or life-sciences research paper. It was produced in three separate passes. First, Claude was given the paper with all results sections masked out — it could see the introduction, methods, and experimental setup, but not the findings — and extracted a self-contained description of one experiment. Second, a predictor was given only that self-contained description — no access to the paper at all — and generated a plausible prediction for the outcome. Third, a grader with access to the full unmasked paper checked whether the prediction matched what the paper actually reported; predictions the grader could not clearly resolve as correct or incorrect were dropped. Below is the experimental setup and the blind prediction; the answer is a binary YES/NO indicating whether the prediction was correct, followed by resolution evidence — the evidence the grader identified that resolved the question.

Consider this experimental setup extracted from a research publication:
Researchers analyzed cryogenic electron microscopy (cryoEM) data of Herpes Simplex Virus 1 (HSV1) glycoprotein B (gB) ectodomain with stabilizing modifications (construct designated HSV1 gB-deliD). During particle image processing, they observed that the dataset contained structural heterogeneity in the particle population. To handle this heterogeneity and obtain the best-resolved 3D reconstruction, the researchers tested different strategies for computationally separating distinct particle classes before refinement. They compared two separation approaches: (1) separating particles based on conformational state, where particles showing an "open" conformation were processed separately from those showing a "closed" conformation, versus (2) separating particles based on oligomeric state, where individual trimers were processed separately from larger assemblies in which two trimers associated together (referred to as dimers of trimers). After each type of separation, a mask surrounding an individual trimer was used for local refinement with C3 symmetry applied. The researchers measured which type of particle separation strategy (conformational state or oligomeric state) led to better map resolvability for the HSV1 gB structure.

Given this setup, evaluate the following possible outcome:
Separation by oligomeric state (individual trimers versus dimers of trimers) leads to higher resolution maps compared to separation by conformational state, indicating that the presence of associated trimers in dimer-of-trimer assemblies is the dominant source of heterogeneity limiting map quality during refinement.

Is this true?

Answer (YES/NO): NO